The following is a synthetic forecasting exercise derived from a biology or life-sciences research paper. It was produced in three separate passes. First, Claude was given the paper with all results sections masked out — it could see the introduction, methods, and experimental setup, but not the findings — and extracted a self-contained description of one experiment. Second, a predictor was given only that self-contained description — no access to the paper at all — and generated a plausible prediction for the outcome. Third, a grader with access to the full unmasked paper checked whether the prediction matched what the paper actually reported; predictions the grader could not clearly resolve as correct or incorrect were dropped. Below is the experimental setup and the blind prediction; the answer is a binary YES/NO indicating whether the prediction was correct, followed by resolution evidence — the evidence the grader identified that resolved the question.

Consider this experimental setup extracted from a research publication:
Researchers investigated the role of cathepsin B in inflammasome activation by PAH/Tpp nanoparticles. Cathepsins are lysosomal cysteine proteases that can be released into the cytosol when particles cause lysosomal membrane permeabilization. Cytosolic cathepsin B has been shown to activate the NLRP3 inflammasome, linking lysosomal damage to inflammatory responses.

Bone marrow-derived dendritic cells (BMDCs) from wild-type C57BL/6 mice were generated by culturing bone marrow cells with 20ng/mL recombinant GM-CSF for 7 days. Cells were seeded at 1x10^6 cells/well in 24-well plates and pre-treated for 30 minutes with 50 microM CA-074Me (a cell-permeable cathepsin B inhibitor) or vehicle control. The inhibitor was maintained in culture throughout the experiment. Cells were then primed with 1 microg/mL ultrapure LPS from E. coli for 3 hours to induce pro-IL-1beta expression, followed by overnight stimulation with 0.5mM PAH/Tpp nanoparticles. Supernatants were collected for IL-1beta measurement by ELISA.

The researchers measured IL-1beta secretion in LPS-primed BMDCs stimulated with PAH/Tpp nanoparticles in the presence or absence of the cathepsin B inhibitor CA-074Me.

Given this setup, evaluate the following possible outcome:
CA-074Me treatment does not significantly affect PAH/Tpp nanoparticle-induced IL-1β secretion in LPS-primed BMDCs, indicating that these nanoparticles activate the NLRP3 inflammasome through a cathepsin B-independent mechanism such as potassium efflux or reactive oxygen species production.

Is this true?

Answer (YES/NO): NO